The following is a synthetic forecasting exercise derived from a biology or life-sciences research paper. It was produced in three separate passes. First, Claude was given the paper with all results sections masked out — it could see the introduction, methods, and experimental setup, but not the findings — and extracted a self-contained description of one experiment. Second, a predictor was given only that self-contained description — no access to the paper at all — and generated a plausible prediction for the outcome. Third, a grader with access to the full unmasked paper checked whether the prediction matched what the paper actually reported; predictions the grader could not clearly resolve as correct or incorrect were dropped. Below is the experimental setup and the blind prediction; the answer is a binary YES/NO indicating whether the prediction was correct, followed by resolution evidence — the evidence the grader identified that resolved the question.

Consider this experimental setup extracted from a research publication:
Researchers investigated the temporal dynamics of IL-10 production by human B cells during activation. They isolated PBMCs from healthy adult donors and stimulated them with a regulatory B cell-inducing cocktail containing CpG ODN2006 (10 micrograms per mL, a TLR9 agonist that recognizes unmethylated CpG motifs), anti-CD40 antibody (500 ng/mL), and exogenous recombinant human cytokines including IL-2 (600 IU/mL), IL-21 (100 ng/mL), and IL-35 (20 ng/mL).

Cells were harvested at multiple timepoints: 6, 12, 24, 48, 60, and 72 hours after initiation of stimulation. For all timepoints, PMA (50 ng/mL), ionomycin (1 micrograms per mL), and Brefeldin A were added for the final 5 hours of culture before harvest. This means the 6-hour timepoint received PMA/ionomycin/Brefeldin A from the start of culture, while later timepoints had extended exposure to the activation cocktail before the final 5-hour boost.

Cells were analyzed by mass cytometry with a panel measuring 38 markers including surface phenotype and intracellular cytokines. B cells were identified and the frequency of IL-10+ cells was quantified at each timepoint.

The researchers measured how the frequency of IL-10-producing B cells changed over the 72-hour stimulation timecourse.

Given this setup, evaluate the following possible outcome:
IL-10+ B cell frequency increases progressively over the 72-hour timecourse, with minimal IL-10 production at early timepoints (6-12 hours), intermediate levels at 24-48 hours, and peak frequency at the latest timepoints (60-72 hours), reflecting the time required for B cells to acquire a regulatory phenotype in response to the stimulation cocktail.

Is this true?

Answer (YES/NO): NO